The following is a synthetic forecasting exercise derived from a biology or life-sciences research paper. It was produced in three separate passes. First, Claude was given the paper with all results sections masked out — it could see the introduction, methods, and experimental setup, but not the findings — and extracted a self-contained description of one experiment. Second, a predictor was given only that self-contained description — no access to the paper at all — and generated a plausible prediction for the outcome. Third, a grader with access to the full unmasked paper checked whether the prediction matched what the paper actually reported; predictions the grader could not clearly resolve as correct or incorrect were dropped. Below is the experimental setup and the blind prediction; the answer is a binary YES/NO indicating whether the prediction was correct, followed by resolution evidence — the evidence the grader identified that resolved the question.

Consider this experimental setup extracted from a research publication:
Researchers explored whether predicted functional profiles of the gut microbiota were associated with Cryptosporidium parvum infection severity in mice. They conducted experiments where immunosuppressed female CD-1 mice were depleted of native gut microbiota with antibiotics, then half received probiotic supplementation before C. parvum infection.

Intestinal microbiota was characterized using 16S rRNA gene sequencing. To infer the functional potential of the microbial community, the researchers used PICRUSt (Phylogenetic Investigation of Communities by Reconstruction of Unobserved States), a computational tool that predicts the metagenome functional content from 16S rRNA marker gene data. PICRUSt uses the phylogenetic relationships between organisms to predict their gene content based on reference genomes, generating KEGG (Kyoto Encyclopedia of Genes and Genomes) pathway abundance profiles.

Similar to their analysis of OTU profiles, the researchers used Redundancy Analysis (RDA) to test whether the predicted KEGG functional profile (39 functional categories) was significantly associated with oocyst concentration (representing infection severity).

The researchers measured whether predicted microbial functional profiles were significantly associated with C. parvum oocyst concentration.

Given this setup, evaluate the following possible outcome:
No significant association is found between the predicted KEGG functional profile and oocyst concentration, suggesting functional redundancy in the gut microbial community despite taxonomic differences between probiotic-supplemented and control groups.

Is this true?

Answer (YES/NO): NO